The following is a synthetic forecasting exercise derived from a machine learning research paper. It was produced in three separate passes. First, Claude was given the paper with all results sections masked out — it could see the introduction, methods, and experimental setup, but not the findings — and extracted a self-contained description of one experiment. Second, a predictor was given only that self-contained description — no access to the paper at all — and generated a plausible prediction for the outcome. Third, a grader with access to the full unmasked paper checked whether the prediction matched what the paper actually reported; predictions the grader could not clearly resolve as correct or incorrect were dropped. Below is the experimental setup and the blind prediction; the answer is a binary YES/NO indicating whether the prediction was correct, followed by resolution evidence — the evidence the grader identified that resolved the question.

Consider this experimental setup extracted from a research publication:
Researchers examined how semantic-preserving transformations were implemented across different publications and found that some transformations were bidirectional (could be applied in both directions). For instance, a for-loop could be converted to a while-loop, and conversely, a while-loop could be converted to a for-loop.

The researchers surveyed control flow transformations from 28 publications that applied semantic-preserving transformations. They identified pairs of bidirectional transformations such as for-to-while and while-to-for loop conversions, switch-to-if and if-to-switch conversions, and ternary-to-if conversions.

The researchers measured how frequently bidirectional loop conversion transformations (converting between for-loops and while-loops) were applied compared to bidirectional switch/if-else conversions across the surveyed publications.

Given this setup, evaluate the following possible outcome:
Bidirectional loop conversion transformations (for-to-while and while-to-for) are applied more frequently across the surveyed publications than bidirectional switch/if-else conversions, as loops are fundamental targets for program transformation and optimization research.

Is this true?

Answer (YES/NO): YES